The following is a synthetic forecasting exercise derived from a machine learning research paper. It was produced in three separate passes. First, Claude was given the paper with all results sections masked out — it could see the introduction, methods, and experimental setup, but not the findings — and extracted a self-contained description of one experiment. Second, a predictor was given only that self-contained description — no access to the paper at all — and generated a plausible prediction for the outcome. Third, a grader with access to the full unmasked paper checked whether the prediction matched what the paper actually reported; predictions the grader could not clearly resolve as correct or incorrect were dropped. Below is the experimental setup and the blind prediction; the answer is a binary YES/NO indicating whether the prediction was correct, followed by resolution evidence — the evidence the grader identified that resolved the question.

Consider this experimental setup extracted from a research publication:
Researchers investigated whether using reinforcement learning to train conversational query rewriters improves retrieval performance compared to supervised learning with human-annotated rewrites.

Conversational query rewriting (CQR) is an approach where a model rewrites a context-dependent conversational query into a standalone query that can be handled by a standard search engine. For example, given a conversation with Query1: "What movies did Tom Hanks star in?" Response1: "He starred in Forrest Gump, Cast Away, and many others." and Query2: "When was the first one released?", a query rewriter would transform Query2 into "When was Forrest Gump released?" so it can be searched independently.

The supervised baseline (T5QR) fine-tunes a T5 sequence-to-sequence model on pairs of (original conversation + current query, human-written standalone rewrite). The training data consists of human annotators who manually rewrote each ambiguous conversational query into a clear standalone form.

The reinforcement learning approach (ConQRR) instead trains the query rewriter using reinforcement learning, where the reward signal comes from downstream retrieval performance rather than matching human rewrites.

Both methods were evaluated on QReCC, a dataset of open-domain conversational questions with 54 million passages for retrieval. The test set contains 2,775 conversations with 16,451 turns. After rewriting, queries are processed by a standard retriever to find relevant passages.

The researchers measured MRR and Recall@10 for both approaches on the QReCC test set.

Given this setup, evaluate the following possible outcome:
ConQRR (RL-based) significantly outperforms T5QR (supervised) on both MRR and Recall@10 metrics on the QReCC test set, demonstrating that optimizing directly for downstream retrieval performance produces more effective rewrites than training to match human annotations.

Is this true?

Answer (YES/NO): YES